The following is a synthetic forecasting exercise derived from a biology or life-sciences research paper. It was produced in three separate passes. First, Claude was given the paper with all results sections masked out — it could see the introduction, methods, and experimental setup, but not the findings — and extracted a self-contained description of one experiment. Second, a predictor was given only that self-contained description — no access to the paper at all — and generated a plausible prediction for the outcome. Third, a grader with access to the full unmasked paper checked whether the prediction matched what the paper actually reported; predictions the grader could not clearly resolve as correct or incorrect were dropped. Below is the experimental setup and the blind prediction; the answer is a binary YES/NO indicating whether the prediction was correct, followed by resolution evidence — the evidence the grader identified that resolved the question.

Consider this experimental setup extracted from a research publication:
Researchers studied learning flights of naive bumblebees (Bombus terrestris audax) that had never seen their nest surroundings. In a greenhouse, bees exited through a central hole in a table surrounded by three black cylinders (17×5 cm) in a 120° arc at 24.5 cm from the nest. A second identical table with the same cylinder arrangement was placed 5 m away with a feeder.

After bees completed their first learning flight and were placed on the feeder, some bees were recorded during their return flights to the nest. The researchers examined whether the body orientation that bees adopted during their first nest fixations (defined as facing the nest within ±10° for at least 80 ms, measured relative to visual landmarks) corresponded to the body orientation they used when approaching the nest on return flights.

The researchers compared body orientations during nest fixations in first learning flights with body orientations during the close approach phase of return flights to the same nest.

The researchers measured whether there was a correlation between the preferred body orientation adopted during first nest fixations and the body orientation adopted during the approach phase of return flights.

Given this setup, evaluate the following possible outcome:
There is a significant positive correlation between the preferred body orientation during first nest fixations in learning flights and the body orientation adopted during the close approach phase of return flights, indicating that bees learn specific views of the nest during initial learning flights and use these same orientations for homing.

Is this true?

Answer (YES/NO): NO